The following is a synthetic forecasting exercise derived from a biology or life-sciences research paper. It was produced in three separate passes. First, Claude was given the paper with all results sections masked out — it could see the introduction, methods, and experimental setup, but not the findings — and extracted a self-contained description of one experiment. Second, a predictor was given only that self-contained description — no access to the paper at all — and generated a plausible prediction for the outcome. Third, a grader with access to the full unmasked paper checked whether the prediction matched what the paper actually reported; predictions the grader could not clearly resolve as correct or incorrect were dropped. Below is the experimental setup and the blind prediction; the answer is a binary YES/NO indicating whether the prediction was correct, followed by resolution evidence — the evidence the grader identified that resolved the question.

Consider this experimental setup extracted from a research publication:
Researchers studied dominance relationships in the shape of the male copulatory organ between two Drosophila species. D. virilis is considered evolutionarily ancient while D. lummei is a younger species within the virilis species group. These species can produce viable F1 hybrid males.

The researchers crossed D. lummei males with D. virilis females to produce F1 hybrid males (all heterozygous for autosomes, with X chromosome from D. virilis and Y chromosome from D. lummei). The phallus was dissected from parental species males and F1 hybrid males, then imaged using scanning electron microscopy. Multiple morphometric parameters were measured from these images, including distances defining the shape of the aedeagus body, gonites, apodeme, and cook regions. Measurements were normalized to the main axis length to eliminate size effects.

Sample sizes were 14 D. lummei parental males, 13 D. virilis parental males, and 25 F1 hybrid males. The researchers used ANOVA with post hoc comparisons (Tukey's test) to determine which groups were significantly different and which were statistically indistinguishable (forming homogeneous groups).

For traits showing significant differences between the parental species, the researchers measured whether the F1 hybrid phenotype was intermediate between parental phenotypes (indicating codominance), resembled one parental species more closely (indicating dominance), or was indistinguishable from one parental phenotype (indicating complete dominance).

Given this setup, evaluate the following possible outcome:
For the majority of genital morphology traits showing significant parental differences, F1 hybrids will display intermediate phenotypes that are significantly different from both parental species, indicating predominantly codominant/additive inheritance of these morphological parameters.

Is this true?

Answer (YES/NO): NO